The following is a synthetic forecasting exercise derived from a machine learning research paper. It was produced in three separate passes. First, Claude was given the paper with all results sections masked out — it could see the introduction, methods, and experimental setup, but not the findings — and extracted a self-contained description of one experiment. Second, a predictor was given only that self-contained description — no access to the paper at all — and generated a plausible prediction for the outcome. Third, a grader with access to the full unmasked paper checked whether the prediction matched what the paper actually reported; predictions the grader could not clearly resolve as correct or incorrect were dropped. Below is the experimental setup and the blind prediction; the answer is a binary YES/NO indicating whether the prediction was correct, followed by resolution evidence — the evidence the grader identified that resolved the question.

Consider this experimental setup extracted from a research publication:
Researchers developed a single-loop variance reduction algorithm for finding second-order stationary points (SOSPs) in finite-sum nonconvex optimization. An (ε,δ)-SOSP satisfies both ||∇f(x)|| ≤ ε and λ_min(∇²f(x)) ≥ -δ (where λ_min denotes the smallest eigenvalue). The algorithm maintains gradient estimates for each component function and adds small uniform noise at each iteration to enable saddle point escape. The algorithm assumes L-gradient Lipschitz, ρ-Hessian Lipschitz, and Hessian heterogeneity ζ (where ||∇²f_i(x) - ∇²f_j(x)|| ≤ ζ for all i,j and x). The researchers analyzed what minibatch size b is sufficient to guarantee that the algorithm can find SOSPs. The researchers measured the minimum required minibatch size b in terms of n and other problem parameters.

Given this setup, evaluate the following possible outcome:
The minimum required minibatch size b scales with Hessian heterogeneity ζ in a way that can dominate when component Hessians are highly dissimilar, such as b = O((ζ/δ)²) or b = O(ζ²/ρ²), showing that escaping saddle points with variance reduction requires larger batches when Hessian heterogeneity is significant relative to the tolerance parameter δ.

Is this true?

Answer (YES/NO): YES